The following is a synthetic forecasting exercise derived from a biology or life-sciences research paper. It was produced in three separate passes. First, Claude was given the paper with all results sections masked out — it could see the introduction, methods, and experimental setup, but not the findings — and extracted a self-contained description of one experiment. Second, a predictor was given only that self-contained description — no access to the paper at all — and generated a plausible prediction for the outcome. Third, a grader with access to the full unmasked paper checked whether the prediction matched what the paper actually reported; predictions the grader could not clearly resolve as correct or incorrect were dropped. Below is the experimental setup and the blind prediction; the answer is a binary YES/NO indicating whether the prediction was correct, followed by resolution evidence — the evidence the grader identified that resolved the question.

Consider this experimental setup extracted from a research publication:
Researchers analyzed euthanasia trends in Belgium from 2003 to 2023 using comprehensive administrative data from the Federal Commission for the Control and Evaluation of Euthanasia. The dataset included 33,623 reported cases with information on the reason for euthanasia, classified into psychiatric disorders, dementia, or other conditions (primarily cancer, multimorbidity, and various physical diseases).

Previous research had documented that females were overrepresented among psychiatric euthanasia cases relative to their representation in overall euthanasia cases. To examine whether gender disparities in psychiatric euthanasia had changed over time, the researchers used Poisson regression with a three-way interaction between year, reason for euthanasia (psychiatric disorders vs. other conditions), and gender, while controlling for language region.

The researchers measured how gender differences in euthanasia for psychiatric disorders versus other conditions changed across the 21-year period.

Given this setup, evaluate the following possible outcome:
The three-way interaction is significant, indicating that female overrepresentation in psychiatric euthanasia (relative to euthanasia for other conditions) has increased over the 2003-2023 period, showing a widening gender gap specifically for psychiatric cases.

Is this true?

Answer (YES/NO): NO